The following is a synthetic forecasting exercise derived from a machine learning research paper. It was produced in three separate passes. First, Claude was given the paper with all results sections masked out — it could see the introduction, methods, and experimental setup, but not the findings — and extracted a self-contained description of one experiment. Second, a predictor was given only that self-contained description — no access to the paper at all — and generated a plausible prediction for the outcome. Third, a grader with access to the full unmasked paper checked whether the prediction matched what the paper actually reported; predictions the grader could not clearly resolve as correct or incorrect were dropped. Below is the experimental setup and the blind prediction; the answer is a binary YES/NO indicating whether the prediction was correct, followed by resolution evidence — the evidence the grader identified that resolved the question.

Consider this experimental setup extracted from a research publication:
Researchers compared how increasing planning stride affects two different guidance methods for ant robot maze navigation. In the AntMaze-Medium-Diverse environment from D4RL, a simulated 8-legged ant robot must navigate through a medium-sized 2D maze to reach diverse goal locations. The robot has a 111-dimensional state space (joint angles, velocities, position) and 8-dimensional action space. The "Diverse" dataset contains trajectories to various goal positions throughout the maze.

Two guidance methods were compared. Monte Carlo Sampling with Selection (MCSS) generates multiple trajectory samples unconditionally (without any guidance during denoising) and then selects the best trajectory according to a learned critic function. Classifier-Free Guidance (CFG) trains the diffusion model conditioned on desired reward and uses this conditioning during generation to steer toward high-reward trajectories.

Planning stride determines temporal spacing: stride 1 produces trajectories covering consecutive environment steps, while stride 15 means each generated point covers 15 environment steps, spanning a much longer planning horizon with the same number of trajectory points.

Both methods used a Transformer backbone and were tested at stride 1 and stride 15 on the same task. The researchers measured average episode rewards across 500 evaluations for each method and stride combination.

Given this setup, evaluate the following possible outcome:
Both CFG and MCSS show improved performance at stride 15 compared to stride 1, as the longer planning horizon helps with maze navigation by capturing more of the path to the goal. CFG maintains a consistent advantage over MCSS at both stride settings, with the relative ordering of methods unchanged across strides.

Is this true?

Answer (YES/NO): NO